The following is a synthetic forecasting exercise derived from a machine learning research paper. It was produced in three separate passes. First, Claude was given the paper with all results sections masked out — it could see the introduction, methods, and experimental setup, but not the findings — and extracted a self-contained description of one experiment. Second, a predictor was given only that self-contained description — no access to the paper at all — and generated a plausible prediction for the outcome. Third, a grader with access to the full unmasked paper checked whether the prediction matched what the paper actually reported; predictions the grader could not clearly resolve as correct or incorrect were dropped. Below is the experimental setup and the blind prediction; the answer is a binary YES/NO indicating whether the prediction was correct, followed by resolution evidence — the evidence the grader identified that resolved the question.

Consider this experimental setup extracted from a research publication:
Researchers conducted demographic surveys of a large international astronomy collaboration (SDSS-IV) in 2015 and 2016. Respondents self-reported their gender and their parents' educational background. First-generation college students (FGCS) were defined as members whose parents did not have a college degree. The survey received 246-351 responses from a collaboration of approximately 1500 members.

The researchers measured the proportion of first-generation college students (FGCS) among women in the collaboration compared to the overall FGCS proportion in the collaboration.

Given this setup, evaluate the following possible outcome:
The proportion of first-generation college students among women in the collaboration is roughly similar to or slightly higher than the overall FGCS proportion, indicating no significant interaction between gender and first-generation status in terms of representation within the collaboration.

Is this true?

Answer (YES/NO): NO